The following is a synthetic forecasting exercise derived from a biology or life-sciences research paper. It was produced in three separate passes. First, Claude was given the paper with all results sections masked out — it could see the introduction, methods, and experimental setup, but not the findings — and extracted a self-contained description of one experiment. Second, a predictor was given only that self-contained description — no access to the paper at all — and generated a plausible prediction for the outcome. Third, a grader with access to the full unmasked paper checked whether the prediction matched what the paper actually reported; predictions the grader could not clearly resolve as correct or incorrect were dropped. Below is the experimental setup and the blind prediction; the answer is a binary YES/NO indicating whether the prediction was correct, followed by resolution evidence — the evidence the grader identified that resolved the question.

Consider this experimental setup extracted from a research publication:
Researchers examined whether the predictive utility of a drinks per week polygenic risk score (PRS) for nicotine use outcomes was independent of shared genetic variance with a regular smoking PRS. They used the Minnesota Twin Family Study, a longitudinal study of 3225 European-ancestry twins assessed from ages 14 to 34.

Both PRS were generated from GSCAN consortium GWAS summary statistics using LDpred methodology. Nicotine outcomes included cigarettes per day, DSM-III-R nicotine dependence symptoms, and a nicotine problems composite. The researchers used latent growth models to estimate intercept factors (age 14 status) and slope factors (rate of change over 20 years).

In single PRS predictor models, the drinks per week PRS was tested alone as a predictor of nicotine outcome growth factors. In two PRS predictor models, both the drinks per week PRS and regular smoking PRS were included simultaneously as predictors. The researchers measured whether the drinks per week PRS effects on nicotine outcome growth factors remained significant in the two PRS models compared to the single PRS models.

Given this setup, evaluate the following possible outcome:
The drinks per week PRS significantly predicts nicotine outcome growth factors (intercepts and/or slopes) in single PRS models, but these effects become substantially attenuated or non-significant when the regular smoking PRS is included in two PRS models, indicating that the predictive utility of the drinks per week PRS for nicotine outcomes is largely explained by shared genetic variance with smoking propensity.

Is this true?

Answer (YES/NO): YES